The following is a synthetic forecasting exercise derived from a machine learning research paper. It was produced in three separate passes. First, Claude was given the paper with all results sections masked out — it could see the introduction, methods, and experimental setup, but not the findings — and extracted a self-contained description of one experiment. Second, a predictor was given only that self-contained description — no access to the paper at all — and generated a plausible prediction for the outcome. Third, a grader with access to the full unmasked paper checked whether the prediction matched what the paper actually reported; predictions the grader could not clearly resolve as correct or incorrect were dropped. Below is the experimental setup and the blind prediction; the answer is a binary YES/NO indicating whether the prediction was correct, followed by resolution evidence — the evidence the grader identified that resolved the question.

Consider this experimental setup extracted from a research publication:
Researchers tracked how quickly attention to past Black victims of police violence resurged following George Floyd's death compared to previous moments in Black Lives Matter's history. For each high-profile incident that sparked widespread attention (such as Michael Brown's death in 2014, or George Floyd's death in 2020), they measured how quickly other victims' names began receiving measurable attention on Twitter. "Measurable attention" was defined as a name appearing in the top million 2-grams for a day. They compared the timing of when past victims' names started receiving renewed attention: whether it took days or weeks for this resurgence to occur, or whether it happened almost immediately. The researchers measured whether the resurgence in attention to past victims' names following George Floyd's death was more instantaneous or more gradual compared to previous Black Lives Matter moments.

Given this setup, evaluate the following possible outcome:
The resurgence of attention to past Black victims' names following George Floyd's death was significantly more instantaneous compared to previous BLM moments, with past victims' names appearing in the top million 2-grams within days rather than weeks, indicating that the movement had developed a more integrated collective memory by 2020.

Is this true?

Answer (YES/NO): YES